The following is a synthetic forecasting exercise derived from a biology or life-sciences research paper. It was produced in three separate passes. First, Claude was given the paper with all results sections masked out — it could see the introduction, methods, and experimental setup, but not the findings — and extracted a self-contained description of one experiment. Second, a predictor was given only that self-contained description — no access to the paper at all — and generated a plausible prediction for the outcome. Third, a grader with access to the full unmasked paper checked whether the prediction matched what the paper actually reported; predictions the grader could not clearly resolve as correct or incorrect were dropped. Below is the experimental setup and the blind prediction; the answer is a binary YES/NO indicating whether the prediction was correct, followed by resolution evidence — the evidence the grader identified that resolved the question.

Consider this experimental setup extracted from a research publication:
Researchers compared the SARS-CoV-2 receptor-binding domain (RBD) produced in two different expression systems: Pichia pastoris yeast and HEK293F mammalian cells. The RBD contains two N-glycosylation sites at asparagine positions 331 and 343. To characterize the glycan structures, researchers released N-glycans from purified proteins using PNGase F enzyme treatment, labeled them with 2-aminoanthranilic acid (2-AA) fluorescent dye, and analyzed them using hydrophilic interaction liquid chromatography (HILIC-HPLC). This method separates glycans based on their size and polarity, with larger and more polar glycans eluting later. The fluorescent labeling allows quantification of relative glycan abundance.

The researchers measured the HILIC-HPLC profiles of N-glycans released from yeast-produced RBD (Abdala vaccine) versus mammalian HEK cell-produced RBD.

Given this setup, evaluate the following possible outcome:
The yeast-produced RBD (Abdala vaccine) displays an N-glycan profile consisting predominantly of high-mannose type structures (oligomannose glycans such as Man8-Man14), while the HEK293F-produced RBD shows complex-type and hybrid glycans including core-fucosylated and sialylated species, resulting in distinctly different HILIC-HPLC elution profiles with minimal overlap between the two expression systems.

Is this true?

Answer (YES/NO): YES